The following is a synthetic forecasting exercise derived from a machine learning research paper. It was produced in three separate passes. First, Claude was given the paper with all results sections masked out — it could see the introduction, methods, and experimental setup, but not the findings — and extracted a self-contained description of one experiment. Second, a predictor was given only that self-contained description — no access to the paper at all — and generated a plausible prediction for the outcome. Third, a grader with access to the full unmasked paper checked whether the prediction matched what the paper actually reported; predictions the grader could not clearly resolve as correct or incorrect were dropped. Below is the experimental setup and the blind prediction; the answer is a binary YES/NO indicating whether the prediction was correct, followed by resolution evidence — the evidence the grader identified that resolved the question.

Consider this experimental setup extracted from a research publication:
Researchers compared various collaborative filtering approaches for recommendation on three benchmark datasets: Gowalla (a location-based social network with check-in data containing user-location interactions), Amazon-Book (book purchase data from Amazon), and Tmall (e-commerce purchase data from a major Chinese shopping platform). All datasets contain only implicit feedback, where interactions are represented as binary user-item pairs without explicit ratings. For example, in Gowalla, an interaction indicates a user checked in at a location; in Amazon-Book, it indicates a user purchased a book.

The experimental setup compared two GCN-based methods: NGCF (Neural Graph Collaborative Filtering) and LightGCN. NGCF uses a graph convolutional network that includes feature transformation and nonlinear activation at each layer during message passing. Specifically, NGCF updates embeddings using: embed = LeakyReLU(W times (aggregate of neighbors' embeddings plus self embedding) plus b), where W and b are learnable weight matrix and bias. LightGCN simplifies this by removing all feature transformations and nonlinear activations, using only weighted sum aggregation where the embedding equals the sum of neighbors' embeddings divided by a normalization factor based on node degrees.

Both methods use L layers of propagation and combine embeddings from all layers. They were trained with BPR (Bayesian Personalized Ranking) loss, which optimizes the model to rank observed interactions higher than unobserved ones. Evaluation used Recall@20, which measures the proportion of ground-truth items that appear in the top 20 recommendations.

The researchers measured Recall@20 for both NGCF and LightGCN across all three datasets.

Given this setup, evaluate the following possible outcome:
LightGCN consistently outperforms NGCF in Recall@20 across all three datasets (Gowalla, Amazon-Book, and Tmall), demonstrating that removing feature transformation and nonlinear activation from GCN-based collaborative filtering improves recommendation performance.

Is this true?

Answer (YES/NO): YES